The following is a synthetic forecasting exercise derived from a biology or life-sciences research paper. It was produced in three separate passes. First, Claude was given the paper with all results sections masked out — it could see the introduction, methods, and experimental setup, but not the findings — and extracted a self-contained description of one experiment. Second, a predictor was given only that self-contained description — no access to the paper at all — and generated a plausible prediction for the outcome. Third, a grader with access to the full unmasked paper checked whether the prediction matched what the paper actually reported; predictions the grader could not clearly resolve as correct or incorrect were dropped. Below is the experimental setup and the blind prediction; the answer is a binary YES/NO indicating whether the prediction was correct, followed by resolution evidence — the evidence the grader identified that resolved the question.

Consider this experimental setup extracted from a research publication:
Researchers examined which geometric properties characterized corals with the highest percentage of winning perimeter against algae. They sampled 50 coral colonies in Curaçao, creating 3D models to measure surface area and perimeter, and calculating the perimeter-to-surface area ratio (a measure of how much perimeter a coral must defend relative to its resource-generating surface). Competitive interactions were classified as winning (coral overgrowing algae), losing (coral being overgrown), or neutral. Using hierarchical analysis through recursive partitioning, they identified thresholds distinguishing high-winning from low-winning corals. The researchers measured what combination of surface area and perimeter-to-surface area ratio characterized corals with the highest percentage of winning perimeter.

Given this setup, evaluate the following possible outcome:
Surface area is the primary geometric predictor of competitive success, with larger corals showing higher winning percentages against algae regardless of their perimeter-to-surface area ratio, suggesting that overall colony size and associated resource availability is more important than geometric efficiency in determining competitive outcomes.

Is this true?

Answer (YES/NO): NO